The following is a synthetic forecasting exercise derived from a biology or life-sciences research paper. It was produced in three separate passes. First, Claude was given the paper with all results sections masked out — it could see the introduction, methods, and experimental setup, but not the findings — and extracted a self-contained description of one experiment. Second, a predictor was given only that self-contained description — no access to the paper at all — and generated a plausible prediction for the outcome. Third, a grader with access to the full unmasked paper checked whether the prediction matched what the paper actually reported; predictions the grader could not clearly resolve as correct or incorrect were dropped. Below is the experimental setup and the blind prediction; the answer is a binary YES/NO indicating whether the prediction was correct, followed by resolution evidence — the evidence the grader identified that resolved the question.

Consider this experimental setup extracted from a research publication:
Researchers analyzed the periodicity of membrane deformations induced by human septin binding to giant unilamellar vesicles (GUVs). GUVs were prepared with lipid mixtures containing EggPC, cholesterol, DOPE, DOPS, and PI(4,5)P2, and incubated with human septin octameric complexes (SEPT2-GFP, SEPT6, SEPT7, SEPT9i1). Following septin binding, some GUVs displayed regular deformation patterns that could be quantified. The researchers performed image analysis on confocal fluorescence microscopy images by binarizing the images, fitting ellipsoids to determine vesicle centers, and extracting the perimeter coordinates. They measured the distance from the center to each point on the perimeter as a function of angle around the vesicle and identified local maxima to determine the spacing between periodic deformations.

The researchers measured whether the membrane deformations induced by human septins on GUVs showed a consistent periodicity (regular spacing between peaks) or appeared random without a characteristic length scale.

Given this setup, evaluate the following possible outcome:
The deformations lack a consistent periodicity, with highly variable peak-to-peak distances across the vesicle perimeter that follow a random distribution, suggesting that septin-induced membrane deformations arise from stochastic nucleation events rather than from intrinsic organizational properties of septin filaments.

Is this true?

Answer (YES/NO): NO